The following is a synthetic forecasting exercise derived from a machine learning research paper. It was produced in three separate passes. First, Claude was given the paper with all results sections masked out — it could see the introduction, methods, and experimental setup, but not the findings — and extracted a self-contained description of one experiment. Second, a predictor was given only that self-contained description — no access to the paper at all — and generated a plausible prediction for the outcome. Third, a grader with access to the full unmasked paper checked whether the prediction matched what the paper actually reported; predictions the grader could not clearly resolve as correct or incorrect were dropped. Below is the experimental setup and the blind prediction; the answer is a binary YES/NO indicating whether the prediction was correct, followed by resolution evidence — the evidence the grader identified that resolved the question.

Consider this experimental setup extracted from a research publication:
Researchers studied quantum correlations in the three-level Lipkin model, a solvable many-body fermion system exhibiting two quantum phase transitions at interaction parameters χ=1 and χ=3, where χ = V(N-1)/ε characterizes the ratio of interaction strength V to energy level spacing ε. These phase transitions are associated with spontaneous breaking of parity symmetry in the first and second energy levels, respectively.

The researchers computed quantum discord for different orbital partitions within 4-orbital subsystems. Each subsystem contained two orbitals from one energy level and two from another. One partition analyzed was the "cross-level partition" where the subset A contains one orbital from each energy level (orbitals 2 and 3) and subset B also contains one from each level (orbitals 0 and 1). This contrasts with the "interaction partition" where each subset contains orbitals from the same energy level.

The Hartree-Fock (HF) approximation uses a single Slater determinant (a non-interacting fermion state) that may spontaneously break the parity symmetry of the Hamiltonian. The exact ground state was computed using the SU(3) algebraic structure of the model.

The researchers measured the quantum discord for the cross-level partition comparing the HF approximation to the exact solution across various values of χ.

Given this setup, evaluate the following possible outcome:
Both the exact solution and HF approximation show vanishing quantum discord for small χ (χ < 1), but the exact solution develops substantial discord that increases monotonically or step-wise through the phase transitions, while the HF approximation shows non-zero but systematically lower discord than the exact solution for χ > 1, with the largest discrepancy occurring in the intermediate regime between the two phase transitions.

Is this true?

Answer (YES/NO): NO